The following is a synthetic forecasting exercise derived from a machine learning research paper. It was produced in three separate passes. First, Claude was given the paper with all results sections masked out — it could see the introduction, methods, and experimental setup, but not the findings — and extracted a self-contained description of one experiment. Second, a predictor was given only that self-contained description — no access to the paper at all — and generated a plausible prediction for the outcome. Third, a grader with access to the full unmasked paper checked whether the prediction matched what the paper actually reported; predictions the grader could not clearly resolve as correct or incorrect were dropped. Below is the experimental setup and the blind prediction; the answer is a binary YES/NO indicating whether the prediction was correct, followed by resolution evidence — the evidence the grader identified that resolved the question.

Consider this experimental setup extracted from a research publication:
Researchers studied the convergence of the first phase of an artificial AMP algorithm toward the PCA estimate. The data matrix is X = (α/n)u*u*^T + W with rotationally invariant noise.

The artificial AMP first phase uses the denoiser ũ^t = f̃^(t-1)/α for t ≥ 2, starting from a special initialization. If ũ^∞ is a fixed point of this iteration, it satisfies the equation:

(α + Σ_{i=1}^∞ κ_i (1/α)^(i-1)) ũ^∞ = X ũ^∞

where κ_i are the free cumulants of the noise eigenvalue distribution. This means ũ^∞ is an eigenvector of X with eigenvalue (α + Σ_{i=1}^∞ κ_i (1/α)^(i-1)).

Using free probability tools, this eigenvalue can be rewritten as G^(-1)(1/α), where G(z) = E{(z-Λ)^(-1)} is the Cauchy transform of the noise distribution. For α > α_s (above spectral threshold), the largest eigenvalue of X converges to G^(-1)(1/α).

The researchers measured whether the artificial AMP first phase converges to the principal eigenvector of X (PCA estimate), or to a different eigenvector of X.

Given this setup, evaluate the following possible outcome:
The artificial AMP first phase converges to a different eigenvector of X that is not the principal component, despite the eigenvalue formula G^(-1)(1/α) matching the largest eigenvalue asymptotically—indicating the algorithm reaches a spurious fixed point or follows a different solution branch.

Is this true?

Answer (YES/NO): NO